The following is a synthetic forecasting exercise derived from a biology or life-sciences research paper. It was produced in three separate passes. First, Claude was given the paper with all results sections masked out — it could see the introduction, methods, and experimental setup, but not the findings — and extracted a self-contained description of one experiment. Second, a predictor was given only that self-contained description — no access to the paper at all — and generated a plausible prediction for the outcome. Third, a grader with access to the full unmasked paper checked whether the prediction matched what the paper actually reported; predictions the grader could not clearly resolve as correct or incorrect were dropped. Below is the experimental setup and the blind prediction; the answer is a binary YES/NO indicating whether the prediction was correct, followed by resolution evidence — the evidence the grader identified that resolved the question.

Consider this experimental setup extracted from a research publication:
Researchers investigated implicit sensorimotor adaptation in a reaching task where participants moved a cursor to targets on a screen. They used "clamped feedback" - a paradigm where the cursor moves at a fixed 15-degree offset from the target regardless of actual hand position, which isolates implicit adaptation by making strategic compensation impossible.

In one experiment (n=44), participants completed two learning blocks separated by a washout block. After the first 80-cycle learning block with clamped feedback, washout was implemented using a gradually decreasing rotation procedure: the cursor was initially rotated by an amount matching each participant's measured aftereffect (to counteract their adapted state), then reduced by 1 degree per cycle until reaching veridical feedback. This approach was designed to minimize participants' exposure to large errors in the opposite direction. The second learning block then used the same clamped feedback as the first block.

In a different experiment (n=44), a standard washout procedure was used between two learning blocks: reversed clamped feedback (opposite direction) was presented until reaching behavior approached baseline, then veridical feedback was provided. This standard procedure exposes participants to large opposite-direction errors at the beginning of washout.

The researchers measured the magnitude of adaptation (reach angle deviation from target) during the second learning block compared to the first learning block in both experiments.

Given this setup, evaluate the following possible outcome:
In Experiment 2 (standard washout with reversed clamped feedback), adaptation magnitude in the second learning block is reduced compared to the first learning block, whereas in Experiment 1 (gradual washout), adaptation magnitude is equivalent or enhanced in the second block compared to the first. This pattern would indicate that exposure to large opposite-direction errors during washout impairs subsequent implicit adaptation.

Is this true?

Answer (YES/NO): NO